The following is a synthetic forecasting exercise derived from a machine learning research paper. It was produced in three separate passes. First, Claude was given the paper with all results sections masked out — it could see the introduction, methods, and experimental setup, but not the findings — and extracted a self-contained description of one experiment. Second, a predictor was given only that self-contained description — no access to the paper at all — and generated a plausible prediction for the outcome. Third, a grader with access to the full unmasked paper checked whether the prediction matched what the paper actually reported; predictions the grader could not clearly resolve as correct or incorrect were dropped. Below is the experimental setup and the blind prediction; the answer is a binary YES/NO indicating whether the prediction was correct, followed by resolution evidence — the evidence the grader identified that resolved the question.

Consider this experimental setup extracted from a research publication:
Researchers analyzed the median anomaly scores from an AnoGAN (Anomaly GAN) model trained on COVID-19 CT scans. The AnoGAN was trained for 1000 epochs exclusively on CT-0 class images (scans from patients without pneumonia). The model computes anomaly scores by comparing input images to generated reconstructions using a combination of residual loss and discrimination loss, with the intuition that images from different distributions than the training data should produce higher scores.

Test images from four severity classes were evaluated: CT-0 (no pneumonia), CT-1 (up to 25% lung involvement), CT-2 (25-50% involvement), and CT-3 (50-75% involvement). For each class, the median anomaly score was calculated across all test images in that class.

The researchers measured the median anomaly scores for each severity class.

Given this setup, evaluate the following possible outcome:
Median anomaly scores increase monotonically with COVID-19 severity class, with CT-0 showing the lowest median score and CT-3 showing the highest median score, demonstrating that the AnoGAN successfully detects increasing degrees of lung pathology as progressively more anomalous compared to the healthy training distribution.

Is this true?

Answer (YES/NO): NO